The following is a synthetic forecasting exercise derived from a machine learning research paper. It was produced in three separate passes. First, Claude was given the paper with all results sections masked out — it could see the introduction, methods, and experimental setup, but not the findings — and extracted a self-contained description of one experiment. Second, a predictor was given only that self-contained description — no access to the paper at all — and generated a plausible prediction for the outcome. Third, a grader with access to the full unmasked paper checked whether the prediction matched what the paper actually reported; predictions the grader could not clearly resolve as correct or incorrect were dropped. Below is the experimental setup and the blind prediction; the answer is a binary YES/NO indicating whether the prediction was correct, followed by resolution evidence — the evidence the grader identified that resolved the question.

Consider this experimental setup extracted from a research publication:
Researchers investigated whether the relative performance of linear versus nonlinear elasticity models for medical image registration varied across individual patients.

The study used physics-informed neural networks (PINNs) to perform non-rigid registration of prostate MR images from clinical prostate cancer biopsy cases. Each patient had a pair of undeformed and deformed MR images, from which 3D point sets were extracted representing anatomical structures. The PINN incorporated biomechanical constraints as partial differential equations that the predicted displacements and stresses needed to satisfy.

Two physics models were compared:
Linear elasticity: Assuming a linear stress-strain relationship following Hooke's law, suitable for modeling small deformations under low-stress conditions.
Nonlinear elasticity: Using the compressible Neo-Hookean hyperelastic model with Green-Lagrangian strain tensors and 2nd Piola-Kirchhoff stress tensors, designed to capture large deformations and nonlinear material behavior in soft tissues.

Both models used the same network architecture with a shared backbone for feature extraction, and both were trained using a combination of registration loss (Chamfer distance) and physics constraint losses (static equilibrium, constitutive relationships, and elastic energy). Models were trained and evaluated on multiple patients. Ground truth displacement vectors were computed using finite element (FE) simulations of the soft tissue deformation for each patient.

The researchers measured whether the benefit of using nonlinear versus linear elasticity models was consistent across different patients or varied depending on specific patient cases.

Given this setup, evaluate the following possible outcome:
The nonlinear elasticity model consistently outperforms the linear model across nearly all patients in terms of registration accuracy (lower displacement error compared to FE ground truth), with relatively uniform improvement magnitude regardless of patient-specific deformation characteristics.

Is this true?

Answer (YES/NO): NO